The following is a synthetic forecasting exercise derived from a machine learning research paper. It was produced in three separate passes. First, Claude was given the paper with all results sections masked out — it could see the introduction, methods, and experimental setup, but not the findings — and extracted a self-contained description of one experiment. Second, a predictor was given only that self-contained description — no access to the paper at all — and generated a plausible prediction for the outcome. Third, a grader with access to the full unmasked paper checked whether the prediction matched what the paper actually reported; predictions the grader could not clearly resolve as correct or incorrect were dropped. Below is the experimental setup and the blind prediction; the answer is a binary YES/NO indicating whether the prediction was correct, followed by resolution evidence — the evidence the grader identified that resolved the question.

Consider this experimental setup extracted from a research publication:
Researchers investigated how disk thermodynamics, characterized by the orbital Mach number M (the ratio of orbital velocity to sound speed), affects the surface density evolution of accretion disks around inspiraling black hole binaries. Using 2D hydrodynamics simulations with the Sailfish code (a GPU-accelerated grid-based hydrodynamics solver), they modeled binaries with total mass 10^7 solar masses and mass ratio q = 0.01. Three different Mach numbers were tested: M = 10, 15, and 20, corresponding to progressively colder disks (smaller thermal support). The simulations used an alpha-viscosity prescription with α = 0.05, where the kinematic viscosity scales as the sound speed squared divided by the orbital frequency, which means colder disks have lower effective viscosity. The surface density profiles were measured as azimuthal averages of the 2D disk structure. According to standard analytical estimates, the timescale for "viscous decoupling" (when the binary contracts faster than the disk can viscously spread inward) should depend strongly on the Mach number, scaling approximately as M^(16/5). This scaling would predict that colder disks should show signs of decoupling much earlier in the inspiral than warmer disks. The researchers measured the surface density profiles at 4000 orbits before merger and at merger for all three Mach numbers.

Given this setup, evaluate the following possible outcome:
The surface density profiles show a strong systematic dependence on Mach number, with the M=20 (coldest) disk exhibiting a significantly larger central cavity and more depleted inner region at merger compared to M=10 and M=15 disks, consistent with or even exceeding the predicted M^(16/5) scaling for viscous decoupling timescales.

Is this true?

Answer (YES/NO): NO